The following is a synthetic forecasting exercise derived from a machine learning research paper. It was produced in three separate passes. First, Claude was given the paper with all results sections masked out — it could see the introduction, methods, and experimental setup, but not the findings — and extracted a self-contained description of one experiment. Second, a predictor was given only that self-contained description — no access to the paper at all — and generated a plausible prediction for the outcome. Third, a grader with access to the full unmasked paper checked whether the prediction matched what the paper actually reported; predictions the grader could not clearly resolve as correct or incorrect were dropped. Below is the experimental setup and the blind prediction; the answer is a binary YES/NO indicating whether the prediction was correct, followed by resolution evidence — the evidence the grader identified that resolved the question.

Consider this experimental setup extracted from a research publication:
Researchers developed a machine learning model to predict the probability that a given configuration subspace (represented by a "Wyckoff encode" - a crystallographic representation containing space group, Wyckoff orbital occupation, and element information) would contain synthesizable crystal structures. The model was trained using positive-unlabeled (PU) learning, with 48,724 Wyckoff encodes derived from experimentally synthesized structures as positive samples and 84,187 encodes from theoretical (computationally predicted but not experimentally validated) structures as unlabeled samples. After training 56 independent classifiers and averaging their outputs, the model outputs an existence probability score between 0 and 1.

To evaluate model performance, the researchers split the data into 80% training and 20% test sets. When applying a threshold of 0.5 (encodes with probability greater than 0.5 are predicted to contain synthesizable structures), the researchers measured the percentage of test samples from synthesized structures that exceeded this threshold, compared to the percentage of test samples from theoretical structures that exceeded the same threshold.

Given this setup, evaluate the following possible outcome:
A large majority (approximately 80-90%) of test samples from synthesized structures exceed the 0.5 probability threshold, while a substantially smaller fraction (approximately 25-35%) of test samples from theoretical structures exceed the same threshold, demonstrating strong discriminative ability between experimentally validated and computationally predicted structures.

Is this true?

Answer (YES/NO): NO